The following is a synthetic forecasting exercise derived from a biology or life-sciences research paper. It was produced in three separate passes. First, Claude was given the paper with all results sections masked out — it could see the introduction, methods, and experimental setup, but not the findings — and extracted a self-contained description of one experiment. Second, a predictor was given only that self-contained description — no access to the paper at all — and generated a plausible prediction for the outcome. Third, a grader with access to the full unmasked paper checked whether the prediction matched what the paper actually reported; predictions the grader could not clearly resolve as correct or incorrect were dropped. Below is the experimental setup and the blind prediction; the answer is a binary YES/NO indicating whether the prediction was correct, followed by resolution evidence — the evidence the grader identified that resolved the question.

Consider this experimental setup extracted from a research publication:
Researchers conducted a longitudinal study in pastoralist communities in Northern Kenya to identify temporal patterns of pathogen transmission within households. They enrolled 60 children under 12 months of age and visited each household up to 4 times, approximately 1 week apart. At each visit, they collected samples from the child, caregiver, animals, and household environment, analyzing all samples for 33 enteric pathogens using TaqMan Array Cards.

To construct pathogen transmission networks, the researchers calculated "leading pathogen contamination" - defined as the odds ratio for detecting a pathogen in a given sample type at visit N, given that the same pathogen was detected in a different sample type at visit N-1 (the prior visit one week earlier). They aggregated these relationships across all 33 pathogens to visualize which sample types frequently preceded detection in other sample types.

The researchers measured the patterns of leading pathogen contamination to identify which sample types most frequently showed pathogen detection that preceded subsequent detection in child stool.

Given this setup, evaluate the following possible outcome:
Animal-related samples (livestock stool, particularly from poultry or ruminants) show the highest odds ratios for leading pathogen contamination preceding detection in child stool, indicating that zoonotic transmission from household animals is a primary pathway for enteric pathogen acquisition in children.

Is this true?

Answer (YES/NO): NO